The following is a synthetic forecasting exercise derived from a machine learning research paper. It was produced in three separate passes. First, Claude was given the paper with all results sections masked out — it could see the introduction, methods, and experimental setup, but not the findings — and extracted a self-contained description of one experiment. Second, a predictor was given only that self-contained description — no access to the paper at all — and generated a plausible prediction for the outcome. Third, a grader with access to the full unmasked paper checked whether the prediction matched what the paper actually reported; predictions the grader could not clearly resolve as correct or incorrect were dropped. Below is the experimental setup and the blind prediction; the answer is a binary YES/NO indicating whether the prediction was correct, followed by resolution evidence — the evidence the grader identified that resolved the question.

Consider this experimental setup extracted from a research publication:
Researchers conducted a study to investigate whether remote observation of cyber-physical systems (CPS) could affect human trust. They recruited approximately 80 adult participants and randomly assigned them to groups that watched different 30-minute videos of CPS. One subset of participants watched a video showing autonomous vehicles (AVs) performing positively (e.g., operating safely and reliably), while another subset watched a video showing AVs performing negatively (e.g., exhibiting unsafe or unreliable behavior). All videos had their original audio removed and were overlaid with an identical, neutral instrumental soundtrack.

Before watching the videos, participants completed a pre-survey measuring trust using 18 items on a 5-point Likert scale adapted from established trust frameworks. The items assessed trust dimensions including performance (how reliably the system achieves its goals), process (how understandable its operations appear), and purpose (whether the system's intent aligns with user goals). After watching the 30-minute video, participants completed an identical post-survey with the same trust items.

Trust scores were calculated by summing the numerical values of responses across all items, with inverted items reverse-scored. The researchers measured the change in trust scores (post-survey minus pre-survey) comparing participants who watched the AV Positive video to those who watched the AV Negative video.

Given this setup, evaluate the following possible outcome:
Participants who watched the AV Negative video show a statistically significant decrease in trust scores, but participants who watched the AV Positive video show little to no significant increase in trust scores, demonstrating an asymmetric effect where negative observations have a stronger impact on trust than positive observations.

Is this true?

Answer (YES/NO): NO